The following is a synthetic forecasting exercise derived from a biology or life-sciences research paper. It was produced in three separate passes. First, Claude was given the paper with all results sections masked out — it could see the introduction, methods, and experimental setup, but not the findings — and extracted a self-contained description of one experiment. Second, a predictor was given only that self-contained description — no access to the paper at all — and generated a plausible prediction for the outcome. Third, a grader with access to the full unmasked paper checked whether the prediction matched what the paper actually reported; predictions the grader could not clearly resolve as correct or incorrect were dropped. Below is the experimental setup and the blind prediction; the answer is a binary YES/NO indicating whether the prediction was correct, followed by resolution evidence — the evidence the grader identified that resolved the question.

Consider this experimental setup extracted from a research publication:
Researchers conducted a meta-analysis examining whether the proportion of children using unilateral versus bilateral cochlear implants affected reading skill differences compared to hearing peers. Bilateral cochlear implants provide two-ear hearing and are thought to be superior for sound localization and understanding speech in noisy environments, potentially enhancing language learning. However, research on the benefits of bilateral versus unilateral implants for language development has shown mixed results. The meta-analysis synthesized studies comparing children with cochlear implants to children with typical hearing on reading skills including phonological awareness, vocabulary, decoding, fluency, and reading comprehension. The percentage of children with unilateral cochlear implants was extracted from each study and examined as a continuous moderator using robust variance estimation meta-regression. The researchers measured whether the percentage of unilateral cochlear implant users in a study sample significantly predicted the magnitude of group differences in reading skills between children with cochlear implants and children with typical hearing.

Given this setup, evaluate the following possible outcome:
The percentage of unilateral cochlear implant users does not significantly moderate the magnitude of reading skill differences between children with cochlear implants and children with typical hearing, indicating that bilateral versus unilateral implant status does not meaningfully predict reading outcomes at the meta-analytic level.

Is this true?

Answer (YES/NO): NO